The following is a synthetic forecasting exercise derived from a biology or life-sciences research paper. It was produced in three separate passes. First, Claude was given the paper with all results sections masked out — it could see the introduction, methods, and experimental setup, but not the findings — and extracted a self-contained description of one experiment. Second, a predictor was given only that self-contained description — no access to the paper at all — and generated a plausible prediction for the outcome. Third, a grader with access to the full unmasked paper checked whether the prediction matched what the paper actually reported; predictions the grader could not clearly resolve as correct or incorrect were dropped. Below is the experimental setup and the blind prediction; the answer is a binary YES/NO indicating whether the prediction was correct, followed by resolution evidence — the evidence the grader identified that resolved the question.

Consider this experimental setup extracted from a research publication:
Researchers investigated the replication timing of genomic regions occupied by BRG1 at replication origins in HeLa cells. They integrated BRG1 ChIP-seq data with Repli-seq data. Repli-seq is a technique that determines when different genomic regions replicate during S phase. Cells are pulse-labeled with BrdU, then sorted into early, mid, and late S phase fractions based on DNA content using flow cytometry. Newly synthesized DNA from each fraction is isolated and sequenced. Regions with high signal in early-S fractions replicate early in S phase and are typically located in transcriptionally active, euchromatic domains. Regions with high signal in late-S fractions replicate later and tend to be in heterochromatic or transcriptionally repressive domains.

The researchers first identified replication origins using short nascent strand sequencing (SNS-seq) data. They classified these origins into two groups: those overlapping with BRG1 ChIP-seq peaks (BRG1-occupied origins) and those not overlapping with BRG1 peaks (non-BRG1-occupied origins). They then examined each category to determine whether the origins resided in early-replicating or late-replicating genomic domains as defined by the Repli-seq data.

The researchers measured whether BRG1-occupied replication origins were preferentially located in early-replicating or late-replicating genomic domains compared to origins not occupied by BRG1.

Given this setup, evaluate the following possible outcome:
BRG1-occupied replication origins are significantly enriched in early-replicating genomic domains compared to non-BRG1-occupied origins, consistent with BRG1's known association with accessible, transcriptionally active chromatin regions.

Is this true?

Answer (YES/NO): NO